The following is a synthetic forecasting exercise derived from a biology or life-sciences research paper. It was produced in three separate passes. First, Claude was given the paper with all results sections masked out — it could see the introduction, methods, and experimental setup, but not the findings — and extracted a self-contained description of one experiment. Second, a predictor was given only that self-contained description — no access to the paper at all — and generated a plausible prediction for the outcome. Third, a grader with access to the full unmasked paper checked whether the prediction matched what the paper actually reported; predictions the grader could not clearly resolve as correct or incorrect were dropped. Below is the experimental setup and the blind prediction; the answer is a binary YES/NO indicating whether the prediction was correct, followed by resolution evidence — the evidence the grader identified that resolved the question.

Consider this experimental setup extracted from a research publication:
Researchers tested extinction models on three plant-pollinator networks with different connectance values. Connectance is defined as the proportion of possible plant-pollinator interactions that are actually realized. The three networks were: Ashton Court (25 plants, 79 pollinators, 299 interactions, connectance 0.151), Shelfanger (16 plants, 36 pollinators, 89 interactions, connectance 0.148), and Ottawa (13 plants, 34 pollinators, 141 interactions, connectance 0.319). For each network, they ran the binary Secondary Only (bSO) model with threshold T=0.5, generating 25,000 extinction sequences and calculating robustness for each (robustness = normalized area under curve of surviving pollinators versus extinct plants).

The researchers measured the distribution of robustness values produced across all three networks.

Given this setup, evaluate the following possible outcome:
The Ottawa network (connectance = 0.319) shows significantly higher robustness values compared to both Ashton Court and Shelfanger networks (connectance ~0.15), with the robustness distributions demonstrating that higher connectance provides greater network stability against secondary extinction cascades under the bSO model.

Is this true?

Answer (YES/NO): YES